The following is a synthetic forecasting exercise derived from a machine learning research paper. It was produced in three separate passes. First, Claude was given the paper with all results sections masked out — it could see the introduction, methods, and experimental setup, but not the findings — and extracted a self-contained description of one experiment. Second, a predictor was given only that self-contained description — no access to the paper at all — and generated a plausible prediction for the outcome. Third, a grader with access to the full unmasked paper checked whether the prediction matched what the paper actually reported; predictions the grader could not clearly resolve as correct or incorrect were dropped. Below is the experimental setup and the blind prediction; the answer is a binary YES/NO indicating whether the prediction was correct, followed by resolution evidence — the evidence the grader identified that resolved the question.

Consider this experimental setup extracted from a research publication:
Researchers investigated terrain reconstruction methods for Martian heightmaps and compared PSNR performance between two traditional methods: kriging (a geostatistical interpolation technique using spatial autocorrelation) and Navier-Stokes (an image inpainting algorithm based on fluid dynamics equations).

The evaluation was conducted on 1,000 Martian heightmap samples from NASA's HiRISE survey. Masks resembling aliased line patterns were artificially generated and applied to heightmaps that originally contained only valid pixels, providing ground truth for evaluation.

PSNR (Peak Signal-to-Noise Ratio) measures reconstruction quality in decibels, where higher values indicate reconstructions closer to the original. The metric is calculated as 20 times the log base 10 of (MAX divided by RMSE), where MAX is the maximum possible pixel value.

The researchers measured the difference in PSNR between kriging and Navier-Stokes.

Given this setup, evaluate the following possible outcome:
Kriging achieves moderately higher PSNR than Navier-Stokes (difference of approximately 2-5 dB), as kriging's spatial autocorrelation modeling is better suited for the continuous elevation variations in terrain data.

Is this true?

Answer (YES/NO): YES